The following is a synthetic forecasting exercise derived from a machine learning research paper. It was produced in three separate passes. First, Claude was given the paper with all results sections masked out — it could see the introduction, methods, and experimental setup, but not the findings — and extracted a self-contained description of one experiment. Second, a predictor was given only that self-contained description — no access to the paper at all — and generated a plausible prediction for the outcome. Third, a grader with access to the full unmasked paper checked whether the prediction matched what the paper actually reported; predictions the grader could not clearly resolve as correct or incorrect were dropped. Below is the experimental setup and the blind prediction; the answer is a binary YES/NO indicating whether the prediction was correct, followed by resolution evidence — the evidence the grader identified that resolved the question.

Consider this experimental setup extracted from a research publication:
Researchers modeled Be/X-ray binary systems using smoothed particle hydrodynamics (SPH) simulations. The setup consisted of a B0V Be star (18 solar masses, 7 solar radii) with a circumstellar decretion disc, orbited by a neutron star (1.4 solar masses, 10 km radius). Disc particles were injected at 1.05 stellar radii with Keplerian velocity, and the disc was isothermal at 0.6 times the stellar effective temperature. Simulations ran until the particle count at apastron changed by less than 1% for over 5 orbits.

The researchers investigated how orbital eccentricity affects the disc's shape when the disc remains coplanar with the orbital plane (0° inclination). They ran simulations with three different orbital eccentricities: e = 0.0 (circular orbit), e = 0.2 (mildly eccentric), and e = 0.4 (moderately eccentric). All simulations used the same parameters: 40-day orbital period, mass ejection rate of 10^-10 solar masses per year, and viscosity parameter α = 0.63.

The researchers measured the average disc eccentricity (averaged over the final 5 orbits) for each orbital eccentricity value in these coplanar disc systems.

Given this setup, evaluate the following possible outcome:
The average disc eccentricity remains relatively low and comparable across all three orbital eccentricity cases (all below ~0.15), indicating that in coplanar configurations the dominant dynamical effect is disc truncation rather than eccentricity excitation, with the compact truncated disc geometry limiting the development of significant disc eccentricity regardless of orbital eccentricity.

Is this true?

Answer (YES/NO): NO